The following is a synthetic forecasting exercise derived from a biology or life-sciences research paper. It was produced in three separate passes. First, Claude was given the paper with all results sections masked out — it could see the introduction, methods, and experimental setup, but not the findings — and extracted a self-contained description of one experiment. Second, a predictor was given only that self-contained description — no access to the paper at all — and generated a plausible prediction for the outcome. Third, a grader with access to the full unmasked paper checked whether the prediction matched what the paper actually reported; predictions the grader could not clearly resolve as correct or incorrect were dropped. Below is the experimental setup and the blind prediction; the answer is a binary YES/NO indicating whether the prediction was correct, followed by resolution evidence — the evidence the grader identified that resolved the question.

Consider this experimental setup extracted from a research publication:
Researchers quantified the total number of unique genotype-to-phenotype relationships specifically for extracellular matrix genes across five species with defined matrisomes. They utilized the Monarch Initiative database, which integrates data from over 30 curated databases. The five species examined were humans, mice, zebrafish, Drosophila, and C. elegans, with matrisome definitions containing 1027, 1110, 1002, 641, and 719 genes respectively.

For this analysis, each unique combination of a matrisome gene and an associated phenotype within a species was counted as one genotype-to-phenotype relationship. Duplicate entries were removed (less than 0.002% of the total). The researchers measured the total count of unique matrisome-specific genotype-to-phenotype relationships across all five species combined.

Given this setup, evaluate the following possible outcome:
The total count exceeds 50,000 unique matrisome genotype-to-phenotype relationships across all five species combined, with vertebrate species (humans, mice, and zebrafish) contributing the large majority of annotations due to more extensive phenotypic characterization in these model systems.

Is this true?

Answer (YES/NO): NO